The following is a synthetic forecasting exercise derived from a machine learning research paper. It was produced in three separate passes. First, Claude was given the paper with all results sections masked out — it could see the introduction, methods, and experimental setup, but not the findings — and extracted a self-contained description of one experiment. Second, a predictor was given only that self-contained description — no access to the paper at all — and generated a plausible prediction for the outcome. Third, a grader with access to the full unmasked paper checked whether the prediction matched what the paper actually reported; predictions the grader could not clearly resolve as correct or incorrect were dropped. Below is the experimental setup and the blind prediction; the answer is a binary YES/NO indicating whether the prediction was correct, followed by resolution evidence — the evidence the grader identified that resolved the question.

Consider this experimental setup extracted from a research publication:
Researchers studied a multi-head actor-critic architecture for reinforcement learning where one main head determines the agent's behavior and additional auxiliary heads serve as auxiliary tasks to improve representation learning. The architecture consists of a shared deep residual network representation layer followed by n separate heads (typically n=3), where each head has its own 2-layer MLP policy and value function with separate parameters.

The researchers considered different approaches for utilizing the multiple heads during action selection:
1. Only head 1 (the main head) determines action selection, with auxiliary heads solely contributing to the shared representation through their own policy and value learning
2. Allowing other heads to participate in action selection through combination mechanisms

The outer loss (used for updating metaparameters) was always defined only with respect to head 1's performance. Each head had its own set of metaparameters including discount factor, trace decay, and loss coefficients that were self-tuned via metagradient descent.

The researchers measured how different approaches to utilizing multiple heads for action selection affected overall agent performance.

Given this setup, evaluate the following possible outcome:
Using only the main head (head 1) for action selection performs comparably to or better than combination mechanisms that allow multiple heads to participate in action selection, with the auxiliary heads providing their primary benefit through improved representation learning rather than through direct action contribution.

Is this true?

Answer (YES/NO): YES